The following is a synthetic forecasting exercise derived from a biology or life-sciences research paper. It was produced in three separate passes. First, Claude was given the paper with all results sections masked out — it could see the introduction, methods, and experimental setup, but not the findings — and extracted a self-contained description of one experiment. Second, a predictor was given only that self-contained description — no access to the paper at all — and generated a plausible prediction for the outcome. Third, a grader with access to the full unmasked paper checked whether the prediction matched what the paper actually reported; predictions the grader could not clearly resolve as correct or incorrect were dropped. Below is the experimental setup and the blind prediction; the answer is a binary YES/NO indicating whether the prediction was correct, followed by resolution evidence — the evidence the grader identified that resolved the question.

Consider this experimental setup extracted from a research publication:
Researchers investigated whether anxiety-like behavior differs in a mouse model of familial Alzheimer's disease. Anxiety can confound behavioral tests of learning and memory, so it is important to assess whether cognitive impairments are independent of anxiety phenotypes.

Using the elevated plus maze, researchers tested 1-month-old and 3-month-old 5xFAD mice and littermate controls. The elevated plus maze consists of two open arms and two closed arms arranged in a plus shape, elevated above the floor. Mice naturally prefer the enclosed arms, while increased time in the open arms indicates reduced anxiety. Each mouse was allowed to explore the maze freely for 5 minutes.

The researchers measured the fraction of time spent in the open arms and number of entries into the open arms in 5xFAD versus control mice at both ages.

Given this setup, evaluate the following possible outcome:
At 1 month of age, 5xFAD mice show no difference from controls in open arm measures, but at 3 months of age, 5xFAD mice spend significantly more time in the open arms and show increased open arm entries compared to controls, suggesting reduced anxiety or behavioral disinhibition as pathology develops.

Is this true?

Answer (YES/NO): NO